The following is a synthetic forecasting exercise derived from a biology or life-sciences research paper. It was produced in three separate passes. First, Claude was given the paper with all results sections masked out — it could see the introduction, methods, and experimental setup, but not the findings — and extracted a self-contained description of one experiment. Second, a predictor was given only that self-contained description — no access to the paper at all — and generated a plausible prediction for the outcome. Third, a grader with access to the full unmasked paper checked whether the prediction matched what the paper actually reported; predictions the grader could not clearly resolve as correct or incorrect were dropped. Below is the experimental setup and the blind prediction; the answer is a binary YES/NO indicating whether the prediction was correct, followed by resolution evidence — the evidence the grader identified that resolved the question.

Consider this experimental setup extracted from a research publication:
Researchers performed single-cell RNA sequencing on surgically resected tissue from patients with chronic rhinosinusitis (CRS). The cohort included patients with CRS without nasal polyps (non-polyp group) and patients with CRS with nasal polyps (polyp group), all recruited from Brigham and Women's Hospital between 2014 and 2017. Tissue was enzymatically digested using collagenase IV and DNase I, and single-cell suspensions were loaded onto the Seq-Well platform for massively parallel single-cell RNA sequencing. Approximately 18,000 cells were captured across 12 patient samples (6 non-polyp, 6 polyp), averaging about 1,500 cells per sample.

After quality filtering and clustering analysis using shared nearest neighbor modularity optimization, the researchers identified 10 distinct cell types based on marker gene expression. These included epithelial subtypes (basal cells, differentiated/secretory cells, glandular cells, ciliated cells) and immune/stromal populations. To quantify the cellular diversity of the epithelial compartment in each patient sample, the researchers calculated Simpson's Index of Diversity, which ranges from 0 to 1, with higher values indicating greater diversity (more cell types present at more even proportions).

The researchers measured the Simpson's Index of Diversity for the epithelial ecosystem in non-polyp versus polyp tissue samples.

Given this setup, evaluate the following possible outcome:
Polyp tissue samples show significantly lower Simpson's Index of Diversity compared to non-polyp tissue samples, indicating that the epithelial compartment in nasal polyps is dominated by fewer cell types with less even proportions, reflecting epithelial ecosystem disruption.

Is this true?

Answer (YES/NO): YES